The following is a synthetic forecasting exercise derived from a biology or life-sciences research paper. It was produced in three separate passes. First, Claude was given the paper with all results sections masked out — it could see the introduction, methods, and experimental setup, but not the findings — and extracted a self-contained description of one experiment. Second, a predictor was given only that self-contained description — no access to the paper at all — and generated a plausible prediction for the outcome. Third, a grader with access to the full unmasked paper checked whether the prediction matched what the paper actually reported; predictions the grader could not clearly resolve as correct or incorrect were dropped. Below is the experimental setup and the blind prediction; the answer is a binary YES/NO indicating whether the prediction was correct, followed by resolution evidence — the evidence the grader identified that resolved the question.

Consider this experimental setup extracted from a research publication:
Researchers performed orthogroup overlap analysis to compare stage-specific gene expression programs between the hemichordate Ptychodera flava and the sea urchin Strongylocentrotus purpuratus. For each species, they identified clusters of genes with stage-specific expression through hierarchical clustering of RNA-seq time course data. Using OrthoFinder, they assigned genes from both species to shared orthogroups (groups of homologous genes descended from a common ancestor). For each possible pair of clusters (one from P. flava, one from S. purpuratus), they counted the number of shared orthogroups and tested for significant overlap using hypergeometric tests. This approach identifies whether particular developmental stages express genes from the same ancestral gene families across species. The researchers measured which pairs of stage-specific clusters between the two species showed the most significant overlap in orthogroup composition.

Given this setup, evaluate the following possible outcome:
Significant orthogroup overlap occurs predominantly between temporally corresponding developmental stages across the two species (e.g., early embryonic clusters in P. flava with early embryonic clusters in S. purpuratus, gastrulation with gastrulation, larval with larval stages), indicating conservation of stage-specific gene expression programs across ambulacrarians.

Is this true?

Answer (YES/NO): YES